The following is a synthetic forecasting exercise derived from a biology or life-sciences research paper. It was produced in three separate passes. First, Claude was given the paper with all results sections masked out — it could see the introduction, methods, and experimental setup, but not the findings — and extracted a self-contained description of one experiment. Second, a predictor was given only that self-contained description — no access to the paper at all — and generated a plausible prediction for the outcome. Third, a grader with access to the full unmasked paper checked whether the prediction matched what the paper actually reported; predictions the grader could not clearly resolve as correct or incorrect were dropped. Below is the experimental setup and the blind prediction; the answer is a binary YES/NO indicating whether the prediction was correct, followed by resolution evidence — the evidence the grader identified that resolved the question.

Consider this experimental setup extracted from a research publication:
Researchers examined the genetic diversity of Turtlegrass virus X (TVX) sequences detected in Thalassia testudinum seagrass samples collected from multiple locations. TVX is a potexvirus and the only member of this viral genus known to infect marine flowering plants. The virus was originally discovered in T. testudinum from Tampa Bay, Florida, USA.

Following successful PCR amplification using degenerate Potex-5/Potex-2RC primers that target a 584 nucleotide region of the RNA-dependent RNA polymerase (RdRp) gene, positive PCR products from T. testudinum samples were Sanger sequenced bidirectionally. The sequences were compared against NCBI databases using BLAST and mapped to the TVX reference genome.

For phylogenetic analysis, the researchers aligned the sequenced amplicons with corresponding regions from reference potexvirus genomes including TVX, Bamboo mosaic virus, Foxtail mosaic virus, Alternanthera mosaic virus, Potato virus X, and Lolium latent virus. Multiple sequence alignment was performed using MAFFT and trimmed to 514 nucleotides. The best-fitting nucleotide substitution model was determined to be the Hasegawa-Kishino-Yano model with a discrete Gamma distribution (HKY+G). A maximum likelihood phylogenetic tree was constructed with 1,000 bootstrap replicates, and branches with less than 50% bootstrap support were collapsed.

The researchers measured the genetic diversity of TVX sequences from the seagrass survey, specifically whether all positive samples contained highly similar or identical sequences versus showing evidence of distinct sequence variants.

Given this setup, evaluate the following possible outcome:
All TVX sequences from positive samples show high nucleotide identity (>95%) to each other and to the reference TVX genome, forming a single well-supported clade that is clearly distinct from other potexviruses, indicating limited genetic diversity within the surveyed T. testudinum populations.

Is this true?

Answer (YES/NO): NO